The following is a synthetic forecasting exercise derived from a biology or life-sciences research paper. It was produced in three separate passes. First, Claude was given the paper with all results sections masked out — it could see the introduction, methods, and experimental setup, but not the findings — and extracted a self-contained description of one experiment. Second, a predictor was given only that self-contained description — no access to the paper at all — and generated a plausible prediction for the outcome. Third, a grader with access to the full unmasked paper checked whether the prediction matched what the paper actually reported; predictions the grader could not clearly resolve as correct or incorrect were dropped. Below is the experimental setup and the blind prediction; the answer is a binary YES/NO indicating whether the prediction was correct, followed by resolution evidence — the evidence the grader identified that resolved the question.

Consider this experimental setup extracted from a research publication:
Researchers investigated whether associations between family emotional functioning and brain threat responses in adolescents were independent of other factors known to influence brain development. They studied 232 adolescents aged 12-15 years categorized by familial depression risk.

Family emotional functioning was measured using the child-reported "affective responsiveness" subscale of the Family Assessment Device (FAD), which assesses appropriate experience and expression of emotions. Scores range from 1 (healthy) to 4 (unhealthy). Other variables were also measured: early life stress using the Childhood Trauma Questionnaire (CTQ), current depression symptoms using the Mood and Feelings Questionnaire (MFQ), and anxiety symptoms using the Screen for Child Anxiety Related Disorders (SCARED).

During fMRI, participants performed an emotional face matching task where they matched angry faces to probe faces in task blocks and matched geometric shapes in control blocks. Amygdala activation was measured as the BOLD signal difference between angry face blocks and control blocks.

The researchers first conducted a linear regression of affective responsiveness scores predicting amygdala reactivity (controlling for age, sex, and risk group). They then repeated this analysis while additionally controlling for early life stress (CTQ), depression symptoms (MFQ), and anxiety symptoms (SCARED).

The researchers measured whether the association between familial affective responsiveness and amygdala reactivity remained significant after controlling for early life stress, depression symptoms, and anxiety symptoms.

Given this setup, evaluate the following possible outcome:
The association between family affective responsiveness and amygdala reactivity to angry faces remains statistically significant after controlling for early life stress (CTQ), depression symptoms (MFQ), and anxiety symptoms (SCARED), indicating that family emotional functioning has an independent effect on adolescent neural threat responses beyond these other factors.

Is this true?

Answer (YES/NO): YES